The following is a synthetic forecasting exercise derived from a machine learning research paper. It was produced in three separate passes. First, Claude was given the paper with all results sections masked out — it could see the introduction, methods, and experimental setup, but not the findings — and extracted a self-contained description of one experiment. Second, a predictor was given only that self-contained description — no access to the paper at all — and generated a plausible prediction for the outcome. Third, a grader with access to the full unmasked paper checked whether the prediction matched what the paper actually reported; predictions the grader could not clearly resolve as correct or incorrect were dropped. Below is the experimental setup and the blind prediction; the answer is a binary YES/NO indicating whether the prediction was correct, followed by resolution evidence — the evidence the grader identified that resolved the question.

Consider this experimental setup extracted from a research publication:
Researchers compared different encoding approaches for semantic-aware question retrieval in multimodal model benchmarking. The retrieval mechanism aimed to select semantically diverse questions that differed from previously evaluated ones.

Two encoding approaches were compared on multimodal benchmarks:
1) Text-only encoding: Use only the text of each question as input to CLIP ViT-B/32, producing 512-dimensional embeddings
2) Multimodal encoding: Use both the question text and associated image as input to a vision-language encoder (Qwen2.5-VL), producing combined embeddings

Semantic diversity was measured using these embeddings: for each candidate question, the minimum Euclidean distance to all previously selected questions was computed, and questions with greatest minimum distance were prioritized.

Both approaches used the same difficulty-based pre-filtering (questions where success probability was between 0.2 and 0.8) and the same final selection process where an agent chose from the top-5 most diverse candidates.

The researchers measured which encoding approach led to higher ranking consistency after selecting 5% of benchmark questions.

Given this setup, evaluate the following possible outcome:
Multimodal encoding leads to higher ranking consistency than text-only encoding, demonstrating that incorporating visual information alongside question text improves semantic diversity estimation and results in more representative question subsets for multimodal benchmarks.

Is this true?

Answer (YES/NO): NO